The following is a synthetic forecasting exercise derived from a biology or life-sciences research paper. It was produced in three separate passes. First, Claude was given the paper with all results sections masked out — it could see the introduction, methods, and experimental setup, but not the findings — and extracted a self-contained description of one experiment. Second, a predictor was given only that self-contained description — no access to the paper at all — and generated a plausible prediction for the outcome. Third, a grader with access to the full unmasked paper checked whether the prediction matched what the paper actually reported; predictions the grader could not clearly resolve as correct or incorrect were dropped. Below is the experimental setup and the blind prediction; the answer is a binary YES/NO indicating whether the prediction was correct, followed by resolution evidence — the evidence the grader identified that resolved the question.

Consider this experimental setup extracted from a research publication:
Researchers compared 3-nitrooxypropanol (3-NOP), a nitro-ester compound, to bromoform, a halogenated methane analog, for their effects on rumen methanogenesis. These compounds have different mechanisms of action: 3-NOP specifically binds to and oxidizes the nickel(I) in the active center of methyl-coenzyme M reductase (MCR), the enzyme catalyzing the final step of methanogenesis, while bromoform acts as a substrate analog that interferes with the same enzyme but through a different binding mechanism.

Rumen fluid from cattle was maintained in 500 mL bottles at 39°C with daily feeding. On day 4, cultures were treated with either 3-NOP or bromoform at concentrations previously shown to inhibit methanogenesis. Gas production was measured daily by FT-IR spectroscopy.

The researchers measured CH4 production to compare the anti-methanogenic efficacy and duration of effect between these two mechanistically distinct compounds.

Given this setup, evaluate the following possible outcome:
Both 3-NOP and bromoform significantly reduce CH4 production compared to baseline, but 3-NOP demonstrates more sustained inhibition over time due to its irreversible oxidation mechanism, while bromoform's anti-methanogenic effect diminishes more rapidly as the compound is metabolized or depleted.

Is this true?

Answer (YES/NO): NO